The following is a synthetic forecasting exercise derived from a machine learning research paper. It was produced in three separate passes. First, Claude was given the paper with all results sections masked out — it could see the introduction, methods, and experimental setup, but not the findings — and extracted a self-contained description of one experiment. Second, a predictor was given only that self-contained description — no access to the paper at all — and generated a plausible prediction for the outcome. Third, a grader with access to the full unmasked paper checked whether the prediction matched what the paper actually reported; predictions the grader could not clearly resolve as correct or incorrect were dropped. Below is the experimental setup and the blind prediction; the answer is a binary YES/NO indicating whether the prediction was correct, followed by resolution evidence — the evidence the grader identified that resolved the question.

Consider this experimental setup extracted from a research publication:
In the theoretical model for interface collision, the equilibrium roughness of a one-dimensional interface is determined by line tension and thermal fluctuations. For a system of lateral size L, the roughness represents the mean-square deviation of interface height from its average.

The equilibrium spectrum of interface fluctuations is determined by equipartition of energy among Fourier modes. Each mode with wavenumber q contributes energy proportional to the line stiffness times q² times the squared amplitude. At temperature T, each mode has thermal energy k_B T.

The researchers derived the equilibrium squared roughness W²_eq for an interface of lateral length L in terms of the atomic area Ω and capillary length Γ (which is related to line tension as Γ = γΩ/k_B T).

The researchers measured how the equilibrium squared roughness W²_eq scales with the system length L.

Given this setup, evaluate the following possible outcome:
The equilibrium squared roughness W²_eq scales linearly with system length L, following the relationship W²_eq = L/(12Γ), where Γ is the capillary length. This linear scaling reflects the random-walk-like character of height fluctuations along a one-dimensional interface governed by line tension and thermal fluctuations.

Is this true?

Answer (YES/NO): YES